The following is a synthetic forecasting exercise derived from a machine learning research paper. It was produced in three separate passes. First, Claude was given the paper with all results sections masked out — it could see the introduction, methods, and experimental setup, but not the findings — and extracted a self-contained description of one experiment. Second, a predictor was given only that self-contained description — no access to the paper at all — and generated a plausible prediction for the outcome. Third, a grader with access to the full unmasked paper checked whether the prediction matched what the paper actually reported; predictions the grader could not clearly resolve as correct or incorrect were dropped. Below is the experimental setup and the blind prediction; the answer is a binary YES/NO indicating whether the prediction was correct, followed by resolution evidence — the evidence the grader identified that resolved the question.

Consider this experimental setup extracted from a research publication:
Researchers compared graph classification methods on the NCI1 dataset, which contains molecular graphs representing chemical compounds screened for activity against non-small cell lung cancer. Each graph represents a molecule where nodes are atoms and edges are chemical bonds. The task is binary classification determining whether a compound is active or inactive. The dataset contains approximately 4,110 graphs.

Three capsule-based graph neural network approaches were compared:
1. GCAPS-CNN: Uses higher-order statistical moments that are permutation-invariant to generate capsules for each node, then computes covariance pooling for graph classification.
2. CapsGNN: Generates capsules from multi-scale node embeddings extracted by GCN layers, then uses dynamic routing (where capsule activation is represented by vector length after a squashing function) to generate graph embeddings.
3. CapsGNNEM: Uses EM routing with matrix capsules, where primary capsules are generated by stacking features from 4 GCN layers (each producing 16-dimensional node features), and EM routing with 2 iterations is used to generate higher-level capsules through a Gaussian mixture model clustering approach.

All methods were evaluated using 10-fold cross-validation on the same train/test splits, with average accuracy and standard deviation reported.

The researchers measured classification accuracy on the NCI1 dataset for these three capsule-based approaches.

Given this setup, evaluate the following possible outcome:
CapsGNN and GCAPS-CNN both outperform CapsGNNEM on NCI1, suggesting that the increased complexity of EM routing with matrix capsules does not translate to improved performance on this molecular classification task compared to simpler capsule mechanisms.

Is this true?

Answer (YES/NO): YES